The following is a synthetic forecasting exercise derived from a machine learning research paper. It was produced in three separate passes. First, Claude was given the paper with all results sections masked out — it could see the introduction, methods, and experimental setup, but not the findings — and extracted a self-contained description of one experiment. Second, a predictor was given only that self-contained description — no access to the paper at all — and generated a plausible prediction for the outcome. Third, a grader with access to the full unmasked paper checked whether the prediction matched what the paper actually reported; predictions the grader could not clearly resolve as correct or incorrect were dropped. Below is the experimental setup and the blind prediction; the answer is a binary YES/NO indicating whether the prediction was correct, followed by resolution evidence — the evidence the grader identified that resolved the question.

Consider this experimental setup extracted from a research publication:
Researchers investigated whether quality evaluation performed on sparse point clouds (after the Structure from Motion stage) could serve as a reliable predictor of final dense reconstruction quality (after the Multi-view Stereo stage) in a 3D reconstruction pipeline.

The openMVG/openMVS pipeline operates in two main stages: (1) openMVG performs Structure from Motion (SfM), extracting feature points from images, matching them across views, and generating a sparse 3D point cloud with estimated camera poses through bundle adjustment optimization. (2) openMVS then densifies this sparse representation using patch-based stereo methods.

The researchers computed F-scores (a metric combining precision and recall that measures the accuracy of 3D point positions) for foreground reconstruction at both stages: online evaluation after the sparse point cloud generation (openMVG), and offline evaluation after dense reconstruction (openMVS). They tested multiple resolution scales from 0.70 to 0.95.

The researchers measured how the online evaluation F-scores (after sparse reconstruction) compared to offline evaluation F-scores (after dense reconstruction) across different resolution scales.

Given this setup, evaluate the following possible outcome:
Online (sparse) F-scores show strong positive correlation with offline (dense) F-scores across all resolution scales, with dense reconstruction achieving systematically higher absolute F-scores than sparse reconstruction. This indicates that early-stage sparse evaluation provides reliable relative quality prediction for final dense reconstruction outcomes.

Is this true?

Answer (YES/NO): NO